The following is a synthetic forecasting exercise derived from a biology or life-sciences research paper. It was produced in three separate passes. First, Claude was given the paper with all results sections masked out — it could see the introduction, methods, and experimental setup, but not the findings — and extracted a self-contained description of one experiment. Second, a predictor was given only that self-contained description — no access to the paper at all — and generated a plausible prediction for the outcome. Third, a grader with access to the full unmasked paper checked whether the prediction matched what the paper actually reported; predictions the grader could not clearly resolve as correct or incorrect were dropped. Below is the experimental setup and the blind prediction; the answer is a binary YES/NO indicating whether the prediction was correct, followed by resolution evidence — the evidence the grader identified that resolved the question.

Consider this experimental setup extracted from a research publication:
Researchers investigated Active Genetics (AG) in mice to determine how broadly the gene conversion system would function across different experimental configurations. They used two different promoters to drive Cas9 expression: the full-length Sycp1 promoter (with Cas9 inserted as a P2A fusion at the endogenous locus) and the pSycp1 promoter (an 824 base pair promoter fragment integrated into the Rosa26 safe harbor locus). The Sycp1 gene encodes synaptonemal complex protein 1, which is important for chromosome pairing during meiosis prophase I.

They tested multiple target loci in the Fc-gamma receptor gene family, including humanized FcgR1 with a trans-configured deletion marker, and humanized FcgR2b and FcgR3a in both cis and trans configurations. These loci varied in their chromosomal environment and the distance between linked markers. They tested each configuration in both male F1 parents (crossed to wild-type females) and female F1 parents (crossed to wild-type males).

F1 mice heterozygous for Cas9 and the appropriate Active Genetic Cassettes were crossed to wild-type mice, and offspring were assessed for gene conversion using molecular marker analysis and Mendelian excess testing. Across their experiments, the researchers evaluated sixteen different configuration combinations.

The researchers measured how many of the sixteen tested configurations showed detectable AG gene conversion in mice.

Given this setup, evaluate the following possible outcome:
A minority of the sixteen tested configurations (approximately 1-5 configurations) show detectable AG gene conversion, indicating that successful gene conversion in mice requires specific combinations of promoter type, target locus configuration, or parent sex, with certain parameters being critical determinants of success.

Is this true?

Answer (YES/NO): NO